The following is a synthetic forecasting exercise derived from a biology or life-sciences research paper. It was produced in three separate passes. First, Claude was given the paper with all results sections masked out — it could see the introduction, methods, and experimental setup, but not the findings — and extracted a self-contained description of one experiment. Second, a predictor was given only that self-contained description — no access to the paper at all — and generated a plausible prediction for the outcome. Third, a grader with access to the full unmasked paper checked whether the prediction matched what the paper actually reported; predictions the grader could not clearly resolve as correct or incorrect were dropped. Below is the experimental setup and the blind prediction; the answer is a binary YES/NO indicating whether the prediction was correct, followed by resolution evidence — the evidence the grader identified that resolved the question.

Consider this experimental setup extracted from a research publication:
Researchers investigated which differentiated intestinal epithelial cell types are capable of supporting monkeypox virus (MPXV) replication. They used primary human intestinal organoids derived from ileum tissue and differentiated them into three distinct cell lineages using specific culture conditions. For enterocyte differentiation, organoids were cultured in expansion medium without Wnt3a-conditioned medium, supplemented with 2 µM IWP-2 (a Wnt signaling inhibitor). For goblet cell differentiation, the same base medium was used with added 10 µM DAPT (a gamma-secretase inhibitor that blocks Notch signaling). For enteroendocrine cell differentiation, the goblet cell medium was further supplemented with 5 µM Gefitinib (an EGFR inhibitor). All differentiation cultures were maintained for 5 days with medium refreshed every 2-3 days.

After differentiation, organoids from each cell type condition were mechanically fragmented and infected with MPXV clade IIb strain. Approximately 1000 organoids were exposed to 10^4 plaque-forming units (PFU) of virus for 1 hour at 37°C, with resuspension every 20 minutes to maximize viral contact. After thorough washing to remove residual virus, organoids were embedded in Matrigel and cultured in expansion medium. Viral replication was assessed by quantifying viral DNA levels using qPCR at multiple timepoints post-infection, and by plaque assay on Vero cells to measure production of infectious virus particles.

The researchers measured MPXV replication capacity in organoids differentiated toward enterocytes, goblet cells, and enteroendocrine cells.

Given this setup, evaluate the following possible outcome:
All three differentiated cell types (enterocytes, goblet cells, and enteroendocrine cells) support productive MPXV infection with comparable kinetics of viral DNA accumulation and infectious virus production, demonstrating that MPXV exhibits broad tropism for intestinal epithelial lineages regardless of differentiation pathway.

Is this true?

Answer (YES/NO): NO